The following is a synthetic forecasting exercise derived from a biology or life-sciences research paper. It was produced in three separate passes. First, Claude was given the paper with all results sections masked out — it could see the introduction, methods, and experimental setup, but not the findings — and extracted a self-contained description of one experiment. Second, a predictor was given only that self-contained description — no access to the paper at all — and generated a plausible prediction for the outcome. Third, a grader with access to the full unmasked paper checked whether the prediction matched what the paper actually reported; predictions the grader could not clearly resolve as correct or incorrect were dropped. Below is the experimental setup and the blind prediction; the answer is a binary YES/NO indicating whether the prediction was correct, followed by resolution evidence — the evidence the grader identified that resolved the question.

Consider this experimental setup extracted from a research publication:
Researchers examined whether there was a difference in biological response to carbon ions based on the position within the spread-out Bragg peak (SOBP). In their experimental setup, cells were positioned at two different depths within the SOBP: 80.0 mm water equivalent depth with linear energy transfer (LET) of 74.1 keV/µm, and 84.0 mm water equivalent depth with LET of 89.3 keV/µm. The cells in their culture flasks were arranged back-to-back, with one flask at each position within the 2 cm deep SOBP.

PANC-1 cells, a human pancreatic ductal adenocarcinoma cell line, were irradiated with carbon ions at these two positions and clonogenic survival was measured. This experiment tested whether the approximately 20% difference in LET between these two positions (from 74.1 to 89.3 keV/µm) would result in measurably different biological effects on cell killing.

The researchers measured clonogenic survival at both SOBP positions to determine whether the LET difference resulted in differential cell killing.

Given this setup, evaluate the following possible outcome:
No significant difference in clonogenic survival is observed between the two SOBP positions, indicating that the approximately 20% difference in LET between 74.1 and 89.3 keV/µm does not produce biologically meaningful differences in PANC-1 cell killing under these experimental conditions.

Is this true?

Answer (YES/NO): YES